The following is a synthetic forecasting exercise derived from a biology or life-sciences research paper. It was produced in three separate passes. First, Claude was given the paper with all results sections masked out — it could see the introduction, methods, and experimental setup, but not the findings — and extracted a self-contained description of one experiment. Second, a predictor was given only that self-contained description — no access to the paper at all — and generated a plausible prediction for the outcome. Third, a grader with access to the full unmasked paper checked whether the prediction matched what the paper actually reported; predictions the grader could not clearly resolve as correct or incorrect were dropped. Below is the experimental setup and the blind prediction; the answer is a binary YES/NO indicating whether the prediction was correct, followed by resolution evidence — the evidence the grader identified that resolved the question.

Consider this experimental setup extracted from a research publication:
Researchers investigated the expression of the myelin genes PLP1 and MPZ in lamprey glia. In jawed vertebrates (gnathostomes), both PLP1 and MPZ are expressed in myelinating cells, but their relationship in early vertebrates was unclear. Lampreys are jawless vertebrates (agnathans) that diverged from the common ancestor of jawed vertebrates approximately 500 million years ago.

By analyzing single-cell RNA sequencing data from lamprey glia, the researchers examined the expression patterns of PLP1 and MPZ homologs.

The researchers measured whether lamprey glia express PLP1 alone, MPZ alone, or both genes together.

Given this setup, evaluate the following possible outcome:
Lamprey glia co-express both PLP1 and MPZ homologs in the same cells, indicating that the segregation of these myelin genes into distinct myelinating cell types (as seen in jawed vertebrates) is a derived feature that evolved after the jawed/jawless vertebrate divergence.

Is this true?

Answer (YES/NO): YES